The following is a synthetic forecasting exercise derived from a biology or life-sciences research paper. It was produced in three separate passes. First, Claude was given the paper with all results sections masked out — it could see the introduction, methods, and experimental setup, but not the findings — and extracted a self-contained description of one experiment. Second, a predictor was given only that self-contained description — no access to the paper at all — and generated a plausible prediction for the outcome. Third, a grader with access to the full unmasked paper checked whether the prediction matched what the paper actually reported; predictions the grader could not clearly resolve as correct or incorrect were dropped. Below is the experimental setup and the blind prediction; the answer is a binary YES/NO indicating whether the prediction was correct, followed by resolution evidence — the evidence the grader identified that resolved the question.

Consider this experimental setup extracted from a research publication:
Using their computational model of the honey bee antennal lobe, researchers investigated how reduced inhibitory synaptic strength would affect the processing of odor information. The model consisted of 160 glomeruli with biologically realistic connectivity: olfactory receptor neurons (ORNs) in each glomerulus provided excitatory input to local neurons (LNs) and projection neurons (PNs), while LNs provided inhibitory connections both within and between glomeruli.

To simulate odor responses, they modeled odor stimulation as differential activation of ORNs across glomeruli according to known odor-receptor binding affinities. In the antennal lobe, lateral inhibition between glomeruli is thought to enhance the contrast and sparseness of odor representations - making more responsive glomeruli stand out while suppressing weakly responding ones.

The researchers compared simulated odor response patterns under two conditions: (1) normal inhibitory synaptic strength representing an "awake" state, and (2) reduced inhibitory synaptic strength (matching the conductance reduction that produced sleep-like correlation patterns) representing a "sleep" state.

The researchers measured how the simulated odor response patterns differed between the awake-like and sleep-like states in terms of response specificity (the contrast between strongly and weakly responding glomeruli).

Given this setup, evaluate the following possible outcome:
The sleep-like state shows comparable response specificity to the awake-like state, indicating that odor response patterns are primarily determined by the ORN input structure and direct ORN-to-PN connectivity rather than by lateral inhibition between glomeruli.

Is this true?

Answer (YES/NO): NO